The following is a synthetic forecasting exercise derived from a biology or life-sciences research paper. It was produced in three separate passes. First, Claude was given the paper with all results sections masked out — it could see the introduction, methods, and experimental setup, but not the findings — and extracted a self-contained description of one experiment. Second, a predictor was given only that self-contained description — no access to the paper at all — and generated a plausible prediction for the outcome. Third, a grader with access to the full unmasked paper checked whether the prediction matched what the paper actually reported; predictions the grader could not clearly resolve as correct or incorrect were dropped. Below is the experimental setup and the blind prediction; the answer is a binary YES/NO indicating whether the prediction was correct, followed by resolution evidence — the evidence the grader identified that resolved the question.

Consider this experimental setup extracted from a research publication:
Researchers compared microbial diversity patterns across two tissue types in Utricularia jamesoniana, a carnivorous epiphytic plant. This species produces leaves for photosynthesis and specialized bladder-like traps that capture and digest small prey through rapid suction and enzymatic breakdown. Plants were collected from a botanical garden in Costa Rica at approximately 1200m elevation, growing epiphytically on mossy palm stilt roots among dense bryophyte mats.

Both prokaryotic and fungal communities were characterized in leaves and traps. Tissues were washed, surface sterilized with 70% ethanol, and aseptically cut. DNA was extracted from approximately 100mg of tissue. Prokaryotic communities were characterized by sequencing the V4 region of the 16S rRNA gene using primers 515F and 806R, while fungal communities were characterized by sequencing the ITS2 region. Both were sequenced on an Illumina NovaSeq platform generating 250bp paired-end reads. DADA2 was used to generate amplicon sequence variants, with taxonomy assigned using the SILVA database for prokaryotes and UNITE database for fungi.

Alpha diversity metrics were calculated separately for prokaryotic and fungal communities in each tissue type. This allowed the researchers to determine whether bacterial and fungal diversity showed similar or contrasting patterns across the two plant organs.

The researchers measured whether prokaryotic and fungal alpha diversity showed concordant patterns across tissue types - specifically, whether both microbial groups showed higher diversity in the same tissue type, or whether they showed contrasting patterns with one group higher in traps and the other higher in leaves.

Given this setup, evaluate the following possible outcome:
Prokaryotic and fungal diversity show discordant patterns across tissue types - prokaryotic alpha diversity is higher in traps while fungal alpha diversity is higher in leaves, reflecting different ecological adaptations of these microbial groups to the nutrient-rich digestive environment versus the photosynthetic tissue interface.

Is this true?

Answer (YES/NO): YES